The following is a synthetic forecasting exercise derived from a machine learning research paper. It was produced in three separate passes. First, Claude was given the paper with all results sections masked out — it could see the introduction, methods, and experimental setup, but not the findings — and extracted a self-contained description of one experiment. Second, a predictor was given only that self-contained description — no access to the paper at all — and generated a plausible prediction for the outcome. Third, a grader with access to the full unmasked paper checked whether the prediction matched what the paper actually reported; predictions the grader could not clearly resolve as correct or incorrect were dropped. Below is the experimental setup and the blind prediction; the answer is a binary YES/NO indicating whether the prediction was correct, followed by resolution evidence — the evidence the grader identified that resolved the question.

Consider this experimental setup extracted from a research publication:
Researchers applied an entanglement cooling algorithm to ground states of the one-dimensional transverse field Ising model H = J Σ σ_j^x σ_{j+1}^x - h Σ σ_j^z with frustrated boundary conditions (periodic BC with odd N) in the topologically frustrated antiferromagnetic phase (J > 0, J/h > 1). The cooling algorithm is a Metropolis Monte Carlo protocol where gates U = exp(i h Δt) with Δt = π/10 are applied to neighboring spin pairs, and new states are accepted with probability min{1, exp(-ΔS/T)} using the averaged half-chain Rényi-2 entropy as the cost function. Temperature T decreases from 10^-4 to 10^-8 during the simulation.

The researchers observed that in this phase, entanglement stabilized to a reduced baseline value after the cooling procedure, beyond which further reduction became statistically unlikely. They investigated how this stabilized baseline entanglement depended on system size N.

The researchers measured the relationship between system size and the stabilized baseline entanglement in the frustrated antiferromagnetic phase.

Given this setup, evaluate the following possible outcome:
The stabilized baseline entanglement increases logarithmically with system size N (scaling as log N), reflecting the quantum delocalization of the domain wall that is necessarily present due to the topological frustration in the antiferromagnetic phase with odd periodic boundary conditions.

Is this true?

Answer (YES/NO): NO